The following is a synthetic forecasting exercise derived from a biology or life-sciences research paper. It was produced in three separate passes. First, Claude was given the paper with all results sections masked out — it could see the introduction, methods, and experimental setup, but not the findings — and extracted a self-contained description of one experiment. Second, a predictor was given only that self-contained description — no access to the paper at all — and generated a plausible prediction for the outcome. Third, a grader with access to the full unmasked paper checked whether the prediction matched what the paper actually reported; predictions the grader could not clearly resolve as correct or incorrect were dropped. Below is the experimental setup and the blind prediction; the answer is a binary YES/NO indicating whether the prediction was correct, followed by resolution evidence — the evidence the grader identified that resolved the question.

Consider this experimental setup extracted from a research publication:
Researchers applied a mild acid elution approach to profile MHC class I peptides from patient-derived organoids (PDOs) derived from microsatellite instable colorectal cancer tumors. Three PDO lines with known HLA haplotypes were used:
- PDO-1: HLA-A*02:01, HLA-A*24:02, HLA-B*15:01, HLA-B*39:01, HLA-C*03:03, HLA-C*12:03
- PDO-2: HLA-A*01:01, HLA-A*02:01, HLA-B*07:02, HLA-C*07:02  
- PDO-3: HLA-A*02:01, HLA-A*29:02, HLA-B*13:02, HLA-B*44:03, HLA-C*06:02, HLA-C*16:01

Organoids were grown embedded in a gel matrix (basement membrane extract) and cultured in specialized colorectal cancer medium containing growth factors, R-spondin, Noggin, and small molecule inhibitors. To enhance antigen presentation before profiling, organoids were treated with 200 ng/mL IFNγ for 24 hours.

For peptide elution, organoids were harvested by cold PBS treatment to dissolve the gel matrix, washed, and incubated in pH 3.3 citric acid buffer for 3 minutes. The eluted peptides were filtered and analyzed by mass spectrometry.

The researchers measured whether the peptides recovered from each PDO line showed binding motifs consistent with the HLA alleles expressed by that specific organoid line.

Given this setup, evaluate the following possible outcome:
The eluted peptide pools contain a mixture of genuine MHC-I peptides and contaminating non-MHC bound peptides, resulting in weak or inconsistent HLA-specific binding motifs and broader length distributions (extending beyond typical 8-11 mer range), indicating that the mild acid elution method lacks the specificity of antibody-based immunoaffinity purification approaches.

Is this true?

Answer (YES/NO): NO